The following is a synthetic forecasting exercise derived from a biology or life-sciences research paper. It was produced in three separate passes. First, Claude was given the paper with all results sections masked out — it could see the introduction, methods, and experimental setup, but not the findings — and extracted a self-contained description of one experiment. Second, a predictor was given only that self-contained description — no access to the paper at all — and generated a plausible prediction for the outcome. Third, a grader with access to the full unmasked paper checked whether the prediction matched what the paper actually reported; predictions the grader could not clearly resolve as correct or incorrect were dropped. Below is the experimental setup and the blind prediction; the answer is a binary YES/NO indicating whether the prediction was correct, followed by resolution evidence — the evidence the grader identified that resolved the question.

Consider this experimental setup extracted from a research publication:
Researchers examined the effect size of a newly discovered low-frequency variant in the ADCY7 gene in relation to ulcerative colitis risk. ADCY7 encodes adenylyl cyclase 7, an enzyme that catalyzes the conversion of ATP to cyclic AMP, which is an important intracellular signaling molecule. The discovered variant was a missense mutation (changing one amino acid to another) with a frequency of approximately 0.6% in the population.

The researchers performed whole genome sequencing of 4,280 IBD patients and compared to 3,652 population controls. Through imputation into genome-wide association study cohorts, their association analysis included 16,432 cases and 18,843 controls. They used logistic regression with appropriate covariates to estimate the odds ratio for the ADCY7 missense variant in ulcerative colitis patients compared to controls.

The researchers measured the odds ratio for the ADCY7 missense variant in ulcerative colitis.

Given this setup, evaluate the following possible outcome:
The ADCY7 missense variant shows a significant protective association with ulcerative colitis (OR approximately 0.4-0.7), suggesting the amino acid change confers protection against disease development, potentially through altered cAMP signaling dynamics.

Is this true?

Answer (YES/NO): NO